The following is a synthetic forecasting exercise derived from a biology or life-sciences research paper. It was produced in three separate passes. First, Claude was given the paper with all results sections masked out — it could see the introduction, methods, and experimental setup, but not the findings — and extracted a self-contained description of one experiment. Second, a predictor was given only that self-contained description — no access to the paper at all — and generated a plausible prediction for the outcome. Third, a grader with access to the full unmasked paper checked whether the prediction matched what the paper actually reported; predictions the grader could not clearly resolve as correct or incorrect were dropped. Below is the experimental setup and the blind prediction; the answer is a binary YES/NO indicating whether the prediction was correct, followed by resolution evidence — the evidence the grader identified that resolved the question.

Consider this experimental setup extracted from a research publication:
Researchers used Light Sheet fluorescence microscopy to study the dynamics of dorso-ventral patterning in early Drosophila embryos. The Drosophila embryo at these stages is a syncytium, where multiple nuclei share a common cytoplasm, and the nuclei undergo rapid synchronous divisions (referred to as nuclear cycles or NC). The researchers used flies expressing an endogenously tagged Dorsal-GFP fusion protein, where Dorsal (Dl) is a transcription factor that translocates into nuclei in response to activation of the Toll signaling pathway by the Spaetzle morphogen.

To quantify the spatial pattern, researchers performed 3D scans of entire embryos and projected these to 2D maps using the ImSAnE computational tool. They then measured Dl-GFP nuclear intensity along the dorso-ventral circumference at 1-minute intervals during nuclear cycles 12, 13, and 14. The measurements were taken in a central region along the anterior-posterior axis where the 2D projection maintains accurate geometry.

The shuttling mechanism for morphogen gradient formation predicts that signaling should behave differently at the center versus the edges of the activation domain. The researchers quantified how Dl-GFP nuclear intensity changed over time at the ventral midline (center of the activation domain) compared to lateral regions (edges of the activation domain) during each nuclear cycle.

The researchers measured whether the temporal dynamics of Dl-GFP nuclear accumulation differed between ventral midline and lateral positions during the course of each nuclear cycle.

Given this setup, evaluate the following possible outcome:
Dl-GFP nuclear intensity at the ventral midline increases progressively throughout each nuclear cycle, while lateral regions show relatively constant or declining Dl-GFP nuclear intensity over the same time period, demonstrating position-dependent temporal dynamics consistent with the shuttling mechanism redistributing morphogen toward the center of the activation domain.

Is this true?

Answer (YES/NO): NO